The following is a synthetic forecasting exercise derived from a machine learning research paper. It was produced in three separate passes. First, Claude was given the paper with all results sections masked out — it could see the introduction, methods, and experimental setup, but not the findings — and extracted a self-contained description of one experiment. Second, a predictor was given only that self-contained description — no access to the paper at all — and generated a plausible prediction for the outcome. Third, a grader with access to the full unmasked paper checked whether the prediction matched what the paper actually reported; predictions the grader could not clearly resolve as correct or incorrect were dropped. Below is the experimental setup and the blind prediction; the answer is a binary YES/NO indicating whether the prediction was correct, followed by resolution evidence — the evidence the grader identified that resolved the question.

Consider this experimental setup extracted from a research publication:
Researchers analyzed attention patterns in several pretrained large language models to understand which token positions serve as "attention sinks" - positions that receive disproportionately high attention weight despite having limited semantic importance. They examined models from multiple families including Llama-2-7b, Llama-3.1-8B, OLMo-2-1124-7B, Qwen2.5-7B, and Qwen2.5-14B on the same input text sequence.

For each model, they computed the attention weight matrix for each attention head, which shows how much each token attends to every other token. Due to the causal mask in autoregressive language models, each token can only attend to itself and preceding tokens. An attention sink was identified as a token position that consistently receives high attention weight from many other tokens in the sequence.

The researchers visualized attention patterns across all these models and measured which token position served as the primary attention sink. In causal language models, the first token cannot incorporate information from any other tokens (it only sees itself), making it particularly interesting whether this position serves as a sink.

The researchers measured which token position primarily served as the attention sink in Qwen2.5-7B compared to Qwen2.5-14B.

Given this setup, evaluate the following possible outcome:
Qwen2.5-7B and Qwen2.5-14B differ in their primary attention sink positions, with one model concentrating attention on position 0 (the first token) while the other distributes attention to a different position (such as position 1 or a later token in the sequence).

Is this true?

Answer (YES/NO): YES